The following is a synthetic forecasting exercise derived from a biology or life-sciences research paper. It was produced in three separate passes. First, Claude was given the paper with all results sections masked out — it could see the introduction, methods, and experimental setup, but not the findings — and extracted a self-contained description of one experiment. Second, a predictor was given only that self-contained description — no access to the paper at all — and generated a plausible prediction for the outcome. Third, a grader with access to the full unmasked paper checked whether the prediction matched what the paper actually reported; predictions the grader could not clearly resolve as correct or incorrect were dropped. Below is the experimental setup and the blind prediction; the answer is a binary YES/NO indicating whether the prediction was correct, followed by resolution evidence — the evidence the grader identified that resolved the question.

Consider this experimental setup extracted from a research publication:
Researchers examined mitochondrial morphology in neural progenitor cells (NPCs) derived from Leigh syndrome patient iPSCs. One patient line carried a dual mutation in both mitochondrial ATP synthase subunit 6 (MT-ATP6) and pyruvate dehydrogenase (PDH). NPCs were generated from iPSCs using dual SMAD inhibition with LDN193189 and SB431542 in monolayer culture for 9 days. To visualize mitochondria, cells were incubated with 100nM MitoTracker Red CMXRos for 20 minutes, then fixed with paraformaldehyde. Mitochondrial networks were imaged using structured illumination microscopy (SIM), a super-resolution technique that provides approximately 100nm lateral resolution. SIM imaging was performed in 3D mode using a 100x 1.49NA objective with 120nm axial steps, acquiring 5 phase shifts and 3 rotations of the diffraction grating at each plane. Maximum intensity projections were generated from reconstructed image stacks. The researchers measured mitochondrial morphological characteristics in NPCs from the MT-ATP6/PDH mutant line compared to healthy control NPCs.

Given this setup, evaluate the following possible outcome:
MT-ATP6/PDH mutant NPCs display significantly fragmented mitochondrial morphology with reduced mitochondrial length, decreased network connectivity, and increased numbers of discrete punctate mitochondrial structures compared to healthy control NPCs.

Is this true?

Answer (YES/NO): NO